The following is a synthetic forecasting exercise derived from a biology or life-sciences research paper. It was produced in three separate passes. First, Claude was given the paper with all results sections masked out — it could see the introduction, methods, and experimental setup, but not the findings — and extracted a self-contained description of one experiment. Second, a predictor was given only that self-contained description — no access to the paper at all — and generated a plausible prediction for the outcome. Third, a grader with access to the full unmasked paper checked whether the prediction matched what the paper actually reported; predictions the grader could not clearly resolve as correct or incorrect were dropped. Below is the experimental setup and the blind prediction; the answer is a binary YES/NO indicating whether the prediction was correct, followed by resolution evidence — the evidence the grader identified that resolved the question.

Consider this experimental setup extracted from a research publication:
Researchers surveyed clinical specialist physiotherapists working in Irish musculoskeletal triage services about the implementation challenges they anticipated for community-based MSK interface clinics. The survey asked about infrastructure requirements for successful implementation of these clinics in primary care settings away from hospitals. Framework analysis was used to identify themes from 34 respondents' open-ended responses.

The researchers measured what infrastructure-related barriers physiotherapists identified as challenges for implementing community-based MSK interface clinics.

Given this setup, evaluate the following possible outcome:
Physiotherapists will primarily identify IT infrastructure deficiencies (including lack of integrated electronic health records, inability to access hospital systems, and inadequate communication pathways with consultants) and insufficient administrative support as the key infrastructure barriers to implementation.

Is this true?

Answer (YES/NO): NO